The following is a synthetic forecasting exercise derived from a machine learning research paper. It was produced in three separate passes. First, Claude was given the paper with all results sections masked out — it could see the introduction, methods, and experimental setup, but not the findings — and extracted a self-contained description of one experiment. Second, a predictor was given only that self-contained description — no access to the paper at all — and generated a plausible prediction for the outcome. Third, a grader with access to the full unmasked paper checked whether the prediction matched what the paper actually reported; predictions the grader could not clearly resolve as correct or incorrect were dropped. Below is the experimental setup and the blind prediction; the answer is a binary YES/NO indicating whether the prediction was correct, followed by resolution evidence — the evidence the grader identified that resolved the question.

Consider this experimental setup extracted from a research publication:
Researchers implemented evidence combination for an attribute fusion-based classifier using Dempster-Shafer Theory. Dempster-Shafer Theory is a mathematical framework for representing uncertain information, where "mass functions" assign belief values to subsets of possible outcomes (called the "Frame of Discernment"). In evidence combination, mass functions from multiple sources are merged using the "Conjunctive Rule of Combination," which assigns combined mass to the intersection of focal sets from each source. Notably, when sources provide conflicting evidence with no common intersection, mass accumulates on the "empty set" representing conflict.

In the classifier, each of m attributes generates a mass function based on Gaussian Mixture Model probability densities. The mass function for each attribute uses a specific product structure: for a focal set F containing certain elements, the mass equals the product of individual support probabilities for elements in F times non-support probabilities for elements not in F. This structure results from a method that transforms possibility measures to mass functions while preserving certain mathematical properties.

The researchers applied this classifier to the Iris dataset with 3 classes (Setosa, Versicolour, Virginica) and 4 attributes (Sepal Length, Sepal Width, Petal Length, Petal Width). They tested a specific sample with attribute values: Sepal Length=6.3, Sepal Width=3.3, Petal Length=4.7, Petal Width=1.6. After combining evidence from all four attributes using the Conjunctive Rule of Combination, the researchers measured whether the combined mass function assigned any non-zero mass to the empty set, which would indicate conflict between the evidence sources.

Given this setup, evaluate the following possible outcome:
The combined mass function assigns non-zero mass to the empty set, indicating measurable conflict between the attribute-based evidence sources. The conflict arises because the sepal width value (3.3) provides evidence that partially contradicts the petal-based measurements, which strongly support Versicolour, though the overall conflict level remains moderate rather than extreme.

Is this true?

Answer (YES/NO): NO